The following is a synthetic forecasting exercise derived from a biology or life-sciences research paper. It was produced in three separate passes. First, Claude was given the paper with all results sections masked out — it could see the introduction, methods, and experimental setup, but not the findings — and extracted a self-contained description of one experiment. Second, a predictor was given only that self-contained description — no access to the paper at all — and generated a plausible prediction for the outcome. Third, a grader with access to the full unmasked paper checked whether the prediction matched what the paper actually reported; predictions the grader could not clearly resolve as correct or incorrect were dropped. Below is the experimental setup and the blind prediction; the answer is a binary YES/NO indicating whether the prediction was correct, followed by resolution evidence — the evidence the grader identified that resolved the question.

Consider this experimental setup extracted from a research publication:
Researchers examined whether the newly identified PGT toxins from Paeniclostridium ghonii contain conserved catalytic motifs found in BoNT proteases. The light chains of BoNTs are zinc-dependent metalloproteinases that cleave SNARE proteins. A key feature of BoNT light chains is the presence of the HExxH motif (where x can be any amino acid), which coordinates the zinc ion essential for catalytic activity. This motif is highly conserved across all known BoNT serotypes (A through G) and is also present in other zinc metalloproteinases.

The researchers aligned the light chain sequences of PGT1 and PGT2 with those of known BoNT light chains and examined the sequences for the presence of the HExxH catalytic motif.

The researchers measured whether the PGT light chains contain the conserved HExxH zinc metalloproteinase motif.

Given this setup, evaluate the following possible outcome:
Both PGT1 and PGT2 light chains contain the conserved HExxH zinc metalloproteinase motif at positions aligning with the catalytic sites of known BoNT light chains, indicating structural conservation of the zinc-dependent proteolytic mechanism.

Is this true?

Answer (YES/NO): YES